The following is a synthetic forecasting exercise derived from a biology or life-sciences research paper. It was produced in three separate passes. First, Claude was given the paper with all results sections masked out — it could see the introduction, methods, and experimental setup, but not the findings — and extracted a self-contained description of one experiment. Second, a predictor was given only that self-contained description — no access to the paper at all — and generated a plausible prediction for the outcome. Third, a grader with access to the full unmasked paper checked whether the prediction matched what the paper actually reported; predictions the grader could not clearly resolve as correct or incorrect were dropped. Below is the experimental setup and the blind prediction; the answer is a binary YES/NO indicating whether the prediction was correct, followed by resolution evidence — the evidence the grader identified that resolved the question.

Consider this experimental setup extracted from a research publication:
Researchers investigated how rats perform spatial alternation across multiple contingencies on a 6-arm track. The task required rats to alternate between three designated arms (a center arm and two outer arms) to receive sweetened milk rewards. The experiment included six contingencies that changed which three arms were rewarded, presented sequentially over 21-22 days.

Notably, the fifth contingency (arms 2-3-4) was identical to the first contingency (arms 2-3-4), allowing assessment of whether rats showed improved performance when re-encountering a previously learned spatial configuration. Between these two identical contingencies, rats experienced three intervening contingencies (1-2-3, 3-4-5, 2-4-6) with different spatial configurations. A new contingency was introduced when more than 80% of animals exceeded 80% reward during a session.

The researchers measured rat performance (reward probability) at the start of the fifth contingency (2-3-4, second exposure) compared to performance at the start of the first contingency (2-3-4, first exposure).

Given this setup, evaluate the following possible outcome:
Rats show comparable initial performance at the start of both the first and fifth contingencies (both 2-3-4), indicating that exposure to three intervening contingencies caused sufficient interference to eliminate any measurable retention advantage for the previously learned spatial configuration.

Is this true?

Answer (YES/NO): NO